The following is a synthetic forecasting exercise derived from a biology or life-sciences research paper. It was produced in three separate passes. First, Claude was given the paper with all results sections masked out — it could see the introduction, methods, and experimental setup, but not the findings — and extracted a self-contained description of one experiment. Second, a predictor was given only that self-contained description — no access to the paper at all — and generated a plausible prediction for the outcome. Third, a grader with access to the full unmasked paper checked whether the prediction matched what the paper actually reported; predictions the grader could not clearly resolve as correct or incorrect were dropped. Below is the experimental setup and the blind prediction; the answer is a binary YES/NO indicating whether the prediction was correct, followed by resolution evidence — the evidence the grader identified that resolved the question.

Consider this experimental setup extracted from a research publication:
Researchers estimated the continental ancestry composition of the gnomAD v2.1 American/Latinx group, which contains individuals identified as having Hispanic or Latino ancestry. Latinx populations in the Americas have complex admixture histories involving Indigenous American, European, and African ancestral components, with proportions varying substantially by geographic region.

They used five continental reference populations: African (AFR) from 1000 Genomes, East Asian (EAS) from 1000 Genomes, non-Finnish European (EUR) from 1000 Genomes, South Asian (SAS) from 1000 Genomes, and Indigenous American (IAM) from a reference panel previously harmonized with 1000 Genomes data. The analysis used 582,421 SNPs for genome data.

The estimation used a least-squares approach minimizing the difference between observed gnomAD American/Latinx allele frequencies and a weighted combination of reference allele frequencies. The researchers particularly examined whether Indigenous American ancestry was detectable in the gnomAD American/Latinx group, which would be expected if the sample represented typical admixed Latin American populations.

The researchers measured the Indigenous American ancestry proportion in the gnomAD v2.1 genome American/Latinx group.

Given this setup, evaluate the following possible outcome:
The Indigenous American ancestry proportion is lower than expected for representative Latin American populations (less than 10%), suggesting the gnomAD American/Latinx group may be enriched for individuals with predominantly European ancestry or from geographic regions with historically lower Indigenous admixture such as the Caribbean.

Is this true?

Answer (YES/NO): NO